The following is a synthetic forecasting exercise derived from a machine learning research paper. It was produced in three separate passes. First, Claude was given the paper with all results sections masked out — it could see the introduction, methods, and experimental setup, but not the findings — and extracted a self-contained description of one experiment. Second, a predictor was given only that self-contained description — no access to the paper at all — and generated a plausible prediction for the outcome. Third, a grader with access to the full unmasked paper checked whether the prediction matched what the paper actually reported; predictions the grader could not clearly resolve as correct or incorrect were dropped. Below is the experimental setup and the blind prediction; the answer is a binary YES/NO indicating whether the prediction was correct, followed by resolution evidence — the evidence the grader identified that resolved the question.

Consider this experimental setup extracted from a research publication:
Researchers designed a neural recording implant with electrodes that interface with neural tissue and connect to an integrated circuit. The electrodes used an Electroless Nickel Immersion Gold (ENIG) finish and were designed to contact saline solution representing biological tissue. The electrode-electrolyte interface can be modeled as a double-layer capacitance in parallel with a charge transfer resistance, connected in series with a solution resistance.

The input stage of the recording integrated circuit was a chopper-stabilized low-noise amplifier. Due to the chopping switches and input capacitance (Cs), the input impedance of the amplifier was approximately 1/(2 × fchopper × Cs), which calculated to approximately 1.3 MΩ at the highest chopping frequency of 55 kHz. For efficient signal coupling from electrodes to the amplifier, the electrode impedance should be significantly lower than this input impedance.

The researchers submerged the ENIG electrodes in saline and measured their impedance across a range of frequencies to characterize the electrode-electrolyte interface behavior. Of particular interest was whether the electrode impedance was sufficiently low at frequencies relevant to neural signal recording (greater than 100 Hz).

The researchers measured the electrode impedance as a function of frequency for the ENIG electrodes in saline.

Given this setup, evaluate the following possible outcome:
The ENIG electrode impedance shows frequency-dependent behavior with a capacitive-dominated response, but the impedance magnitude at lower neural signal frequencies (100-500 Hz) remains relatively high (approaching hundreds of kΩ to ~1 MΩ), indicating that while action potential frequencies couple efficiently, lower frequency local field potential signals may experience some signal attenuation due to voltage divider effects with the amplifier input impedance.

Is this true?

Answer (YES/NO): NO